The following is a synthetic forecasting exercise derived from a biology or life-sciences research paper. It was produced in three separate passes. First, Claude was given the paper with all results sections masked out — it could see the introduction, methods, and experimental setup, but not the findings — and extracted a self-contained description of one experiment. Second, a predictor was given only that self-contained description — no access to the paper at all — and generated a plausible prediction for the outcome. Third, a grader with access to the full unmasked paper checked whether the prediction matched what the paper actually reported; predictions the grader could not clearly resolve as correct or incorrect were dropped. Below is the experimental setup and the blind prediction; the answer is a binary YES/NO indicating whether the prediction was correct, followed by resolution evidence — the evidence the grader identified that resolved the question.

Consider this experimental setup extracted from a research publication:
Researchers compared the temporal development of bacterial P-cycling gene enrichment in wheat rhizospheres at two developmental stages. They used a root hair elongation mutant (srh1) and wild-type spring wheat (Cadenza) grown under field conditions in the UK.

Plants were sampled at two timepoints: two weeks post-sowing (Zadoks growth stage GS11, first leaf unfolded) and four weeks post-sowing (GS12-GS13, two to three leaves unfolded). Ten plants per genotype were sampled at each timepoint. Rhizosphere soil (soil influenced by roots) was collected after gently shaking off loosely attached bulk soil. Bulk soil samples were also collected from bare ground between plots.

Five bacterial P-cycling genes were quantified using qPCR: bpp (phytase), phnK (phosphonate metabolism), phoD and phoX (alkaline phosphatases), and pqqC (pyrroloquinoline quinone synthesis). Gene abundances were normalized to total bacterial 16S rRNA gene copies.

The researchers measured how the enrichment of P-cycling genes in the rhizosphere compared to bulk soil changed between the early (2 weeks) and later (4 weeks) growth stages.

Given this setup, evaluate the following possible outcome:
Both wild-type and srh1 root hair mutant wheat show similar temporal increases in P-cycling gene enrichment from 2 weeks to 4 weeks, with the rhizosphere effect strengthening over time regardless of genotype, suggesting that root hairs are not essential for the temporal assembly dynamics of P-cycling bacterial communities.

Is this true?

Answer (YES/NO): NO